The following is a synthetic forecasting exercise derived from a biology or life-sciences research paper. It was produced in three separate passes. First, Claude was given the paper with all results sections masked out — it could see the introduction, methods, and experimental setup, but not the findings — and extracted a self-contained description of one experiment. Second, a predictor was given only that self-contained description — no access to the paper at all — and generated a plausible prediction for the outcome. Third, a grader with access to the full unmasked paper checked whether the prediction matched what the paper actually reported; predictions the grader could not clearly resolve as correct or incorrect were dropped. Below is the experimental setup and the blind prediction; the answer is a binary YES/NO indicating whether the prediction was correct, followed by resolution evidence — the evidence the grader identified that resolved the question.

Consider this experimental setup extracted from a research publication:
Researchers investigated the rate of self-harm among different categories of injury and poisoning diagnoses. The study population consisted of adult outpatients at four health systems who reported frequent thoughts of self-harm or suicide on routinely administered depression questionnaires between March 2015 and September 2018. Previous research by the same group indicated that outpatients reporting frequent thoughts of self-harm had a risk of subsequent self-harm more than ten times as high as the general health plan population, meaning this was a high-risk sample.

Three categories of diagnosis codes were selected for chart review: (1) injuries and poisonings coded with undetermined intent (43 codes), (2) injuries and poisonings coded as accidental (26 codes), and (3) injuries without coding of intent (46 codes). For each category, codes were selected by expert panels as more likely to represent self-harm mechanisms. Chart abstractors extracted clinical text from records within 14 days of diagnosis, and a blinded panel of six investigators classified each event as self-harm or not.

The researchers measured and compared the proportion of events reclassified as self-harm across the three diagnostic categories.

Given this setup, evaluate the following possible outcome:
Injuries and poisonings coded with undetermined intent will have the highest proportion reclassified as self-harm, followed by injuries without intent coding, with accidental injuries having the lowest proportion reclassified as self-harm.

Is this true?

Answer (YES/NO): YES